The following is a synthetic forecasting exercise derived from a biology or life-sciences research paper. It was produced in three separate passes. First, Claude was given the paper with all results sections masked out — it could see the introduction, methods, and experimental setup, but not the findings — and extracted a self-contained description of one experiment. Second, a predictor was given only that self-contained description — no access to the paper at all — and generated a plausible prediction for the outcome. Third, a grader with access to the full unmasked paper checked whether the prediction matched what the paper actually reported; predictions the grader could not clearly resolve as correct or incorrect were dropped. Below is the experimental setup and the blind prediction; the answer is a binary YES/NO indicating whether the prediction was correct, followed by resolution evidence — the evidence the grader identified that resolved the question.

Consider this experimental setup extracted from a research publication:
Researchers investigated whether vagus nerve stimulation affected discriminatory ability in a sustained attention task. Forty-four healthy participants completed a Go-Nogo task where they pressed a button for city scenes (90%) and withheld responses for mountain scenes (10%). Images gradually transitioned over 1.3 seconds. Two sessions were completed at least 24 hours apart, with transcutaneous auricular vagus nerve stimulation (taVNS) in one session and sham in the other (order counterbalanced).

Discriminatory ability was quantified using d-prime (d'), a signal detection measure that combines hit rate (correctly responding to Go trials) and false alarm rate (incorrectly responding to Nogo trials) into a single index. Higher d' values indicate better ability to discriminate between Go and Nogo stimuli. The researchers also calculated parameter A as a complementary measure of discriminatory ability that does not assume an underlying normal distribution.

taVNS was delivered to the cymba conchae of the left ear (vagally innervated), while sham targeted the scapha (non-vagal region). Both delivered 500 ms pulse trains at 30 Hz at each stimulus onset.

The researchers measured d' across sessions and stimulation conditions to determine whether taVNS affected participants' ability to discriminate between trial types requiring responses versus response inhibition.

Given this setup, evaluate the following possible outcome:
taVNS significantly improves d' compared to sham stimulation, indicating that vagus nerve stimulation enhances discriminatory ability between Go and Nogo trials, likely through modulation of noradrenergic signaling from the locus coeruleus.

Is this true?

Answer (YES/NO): NO